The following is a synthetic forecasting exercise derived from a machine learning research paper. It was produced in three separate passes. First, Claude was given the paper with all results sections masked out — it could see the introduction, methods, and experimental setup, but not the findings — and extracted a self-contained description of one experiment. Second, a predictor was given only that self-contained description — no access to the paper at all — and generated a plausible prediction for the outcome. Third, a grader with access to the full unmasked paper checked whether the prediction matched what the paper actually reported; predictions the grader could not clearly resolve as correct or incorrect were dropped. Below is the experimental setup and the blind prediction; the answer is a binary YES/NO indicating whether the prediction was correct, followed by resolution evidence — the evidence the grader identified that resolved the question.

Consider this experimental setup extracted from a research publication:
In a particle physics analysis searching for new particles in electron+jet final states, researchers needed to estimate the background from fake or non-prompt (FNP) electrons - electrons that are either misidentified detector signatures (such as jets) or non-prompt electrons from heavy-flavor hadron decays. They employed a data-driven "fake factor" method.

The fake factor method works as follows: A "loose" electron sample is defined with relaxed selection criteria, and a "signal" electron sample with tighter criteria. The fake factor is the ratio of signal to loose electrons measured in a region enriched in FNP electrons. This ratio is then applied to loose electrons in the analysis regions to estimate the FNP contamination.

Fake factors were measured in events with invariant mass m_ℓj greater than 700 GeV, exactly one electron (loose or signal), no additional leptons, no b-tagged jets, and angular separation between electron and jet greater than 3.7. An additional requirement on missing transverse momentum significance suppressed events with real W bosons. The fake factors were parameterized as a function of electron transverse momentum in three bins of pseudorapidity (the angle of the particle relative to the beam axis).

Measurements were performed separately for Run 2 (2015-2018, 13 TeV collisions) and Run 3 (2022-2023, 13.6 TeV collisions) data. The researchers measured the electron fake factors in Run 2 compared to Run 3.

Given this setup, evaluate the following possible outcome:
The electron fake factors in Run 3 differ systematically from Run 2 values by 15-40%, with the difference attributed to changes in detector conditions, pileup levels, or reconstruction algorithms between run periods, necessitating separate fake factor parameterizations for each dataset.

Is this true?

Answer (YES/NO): NO